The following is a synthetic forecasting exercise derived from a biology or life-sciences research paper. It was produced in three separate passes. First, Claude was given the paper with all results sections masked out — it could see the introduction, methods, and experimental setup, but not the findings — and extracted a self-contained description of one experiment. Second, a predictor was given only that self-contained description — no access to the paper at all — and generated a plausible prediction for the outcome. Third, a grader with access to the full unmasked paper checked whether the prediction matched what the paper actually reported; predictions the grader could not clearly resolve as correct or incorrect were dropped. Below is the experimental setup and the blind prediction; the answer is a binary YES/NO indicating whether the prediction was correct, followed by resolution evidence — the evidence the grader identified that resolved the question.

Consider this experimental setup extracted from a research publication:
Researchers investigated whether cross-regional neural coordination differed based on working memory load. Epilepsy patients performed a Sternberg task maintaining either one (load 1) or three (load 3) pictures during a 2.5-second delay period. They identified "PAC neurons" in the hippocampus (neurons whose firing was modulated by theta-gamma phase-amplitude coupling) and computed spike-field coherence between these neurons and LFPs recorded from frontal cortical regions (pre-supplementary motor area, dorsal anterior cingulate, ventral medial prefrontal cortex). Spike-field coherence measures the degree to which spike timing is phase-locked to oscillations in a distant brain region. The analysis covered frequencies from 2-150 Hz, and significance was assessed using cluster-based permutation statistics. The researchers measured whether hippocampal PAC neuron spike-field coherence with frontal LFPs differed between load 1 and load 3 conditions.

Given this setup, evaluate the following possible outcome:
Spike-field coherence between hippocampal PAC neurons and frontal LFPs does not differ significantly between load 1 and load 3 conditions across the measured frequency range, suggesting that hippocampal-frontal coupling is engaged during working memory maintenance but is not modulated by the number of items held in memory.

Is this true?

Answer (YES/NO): NO